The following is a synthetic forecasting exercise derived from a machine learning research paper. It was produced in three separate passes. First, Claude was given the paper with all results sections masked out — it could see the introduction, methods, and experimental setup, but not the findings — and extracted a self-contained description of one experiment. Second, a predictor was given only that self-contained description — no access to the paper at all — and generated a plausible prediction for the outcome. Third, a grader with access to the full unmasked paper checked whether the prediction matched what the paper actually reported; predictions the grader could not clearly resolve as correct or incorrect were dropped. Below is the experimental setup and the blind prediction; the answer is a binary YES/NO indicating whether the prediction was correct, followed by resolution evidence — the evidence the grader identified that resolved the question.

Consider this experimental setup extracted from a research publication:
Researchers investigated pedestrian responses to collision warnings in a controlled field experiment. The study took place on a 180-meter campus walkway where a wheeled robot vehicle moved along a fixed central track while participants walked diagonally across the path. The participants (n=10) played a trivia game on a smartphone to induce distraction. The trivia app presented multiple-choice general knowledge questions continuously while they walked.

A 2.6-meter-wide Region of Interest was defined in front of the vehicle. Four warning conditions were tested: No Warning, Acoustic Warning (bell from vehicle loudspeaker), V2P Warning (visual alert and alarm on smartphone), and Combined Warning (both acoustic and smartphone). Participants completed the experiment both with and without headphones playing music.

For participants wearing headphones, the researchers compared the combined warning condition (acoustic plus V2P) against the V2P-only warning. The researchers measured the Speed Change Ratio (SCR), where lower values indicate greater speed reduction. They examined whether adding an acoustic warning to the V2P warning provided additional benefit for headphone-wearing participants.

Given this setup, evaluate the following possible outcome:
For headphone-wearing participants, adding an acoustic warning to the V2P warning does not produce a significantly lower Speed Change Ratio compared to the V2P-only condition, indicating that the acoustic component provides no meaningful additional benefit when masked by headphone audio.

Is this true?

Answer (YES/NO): YES